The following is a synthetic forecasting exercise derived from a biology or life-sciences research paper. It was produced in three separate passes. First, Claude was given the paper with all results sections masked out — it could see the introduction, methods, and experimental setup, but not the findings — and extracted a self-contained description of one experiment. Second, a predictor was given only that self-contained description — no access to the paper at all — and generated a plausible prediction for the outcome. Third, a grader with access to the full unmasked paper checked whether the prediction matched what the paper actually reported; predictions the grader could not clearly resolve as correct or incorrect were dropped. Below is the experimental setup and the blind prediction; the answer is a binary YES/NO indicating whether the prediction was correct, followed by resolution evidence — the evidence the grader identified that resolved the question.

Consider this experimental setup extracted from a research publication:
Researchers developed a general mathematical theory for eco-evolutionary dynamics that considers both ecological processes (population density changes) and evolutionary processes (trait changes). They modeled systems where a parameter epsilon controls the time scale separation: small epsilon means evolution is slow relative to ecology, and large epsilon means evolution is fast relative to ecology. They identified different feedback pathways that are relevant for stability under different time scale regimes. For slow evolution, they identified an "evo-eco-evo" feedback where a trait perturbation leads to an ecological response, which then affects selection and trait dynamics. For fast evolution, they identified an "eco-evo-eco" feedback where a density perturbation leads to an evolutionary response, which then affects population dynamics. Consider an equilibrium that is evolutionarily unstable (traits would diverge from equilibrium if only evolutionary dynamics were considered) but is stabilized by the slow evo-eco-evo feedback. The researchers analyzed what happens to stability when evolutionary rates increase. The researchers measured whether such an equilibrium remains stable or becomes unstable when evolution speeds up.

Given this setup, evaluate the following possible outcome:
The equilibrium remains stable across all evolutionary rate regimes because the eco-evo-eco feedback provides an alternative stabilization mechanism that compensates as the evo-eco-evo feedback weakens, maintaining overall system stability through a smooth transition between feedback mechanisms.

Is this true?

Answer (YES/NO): NO